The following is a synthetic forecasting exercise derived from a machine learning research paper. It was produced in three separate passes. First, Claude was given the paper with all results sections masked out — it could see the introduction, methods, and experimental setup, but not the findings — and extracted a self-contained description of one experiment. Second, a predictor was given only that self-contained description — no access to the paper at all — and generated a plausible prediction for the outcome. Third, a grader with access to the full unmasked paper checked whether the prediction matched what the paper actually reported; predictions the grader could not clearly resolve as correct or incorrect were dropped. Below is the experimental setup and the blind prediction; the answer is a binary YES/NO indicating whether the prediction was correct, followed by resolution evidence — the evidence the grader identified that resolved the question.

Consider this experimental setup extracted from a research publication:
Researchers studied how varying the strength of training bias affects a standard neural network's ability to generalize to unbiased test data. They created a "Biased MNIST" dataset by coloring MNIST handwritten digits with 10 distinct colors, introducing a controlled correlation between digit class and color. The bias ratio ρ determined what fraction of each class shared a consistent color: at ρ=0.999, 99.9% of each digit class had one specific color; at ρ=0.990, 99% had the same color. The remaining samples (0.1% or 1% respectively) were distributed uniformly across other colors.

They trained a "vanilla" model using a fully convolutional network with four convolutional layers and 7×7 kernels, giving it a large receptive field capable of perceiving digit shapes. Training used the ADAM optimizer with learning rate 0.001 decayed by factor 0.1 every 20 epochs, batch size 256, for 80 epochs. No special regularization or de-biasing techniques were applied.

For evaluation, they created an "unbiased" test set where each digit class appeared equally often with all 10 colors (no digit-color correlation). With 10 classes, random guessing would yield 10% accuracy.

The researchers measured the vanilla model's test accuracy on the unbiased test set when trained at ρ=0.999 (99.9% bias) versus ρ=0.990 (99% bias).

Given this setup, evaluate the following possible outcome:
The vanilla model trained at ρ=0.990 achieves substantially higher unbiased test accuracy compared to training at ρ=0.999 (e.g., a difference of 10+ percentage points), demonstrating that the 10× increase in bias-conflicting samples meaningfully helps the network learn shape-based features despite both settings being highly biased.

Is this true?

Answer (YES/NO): YES